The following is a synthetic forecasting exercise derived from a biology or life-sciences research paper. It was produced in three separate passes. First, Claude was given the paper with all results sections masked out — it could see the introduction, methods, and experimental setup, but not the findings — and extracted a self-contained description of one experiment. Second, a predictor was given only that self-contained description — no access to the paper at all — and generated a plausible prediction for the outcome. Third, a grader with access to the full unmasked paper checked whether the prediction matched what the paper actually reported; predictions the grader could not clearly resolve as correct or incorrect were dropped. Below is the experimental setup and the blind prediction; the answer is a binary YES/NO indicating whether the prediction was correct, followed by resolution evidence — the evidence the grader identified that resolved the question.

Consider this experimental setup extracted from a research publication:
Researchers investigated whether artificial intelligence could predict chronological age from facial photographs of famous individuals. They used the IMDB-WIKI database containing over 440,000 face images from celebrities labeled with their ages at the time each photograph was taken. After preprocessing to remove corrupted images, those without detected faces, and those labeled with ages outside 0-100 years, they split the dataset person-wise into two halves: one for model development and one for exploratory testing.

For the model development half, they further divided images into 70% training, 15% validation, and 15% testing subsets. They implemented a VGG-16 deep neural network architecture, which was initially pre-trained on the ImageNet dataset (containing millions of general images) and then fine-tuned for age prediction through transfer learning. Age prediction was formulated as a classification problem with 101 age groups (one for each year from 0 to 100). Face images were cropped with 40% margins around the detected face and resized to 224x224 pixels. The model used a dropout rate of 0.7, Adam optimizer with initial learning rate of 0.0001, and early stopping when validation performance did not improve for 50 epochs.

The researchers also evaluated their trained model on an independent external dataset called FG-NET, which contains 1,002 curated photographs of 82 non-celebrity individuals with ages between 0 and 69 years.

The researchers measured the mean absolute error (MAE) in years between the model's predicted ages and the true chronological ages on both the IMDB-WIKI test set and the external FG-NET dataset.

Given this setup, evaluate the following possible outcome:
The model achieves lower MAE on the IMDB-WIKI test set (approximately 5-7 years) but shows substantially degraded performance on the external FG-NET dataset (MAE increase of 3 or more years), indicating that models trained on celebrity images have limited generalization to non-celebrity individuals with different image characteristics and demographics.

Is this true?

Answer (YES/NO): NO